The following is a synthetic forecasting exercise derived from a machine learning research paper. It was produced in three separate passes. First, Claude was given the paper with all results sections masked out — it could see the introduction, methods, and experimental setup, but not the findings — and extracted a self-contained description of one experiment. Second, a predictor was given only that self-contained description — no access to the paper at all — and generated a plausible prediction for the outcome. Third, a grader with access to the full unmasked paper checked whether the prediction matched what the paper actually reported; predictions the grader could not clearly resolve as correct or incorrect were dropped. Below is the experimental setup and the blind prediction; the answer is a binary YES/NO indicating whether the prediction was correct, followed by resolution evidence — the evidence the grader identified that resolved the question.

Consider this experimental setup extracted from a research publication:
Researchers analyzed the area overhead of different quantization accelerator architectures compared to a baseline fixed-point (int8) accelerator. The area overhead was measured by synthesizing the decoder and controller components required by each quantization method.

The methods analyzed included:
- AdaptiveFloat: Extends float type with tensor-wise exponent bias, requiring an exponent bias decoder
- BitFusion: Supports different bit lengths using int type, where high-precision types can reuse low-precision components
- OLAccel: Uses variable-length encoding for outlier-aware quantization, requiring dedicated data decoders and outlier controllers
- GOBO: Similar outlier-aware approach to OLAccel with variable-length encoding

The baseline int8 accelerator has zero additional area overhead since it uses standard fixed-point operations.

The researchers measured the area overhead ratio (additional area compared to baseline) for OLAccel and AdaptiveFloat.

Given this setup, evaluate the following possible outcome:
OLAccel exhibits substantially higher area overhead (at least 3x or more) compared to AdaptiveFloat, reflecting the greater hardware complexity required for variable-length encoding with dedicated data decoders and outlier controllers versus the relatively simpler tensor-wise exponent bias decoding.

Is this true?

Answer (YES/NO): YES